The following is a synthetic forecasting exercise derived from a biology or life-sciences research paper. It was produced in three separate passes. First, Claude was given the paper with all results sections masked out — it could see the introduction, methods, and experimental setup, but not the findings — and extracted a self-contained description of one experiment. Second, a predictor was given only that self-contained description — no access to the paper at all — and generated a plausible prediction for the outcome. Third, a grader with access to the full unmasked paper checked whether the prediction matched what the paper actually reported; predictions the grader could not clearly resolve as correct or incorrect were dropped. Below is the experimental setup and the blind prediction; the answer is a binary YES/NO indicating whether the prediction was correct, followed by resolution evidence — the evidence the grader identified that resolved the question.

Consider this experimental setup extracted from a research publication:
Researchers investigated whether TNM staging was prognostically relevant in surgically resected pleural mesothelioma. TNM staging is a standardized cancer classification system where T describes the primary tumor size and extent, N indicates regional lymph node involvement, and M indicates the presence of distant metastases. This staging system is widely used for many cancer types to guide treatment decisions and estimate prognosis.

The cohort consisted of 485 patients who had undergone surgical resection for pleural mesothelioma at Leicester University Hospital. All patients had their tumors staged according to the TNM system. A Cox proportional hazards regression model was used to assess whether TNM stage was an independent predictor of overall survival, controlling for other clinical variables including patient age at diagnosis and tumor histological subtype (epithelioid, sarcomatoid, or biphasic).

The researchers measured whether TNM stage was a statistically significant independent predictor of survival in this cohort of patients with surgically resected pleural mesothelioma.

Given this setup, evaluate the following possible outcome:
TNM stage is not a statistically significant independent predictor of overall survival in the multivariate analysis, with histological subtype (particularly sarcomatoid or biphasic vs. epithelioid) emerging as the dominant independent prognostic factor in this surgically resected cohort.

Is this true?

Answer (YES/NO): NO